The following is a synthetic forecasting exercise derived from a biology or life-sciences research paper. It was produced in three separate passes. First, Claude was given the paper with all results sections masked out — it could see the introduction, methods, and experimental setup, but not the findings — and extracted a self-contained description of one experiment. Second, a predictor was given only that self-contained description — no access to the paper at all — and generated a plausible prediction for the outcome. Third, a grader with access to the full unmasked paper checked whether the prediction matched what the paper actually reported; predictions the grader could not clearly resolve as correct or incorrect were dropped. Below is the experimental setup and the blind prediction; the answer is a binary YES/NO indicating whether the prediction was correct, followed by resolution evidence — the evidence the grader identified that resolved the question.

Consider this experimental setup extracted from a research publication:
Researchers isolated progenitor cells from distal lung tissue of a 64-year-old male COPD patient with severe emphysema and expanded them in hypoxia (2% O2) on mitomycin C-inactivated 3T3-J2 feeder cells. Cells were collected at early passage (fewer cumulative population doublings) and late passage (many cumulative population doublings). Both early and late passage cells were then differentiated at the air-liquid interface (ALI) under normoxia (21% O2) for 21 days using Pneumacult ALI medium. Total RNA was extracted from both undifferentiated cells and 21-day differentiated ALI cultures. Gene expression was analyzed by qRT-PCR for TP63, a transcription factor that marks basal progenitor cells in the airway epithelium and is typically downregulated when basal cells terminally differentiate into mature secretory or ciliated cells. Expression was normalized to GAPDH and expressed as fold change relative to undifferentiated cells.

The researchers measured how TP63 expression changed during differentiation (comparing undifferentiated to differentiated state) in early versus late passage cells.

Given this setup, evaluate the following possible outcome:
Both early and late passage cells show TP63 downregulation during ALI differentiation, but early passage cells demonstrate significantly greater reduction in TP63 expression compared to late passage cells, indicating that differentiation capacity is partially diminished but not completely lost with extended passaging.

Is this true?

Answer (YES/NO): NO